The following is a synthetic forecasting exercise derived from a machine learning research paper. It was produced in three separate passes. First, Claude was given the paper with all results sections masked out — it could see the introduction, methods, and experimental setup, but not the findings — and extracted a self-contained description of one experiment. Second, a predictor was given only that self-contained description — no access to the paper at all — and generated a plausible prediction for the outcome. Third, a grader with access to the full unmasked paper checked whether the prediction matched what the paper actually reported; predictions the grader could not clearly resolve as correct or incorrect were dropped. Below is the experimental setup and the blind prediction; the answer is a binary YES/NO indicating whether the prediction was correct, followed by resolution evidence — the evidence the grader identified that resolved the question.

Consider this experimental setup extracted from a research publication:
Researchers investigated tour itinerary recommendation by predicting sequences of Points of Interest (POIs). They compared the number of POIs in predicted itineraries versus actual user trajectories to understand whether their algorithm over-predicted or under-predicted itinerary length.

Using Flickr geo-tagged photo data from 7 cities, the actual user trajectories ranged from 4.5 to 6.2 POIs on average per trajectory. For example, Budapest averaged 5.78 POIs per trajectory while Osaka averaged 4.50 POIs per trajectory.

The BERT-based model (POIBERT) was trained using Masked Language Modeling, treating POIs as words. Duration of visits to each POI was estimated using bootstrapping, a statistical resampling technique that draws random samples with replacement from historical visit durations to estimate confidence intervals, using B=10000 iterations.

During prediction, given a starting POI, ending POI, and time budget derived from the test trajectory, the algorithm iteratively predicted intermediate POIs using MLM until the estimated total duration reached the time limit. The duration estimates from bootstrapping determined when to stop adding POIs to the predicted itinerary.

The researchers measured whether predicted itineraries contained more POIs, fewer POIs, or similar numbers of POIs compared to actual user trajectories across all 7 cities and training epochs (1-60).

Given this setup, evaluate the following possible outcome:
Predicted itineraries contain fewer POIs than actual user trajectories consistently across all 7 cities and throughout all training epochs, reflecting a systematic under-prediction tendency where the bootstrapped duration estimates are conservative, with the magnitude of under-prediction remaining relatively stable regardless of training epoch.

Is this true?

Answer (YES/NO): NO